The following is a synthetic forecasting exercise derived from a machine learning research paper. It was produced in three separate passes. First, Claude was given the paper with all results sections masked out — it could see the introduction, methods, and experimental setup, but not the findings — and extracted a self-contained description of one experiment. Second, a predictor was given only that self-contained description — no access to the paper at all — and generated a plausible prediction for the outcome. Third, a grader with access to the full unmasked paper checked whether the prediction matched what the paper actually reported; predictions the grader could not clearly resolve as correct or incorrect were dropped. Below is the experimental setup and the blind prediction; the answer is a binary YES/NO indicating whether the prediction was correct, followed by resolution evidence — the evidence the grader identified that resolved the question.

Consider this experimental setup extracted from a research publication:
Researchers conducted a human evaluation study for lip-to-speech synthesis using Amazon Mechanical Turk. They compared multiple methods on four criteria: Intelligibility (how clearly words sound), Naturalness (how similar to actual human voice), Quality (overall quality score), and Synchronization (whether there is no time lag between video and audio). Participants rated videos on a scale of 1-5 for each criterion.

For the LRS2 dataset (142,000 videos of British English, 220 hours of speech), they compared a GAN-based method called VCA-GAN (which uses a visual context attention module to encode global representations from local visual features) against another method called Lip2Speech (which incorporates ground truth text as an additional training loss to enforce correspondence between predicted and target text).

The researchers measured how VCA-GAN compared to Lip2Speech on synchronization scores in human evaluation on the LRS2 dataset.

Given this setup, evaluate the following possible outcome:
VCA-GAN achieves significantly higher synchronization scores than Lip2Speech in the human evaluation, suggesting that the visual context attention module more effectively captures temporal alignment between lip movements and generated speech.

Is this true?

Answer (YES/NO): NO